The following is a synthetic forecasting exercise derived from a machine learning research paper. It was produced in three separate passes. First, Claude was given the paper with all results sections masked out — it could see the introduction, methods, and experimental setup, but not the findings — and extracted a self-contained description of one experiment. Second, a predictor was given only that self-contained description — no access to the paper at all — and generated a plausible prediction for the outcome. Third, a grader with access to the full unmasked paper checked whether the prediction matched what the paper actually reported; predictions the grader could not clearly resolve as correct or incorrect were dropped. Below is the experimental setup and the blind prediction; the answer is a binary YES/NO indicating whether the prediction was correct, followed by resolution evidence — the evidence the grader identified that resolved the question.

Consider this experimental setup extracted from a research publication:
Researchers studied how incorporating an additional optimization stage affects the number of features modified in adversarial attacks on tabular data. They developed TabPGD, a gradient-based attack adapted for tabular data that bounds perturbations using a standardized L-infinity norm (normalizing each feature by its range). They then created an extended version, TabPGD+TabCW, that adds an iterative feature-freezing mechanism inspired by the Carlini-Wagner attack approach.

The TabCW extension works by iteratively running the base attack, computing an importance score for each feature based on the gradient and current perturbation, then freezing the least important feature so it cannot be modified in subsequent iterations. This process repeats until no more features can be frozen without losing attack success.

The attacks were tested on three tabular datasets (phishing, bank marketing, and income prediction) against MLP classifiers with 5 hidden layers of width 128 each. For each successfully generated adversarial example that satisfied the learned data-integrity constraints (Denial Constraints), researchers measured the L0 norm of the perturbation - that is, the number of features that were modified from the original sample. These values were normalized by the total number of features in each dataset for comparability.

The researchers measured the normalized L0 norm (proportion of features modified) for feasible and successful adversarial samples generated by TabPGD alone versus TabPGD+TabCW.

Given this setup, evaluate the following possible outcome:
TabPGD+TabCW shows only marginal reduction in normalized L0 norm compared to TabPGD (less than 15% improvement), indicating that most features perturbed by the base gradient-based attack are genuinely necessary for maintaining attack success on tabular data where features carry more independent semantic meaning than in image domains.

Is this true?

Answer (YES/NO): NO